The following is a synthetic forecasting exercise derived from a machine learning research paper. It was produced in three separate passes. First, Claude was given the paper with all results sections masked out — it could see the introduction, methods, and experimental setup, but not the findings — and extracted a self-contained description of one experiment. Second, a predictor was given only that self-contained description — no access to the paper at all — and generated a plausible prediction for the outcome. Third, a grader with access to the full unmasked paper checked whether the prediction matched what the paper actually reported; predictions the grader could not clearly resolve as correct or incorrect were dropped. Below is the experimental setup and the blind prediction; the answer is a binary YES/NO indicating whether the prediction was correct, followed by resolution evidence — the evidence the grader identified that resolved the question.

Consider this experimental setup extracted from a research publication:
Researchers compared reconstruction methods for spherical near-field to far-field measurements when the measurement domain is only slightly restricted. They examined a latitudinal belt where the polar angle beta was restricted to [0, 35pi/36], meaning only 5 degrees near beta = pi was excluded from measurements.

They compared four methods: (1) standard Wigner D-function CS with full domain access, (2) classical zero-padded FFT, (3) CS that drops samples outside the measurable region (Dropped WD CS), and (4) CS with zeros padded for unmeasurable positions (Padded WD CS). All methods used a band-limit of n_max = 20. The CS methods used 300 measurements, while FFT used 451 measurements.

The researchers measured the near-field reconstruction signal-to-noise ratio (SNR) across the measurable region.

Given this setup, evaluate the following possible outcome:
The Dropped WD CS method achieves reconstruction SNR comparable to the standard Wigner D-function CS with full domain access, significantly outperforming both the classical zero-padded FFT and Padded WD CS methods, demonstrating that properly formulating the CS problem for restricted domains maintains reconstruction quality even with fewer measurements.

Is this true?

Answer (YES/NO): NO